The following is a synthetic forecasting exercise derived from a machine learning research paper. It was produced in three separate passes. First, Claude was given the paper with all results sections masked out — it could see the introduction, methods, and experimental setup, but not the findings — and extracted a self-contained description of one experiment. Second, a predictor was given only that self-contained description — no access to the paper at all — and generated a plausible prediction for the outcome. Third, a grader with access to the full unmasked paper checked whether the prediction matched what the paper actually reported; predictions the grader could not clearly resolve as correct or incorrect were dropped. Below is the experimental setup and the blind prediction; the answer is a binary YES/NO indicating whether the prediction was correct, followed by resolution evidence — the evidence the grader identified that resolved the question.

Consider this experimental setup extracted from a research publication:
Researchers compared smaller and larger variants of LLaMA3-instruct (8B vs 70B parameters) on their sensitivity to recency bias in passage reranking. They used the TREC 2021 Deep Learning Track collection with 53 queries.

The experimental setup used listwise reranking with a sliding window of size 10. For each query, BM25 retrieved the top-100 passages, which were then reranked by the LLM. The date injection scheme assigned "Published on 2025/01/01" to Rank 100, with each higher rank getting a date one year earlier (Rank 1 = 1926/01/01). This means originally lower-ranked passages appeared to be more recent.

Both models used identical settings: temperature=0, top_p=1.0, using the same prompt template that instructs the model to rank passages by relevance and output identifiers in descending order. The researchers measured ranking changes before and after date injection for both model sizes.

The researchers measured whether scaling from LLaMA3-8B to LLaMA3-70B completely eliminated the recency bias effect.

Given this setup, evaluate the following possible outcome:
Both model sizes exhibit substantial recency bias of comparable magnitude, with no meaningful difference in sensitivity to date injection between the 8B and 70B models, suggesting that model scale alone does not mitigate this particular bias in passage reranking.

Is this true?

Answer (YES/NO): NO